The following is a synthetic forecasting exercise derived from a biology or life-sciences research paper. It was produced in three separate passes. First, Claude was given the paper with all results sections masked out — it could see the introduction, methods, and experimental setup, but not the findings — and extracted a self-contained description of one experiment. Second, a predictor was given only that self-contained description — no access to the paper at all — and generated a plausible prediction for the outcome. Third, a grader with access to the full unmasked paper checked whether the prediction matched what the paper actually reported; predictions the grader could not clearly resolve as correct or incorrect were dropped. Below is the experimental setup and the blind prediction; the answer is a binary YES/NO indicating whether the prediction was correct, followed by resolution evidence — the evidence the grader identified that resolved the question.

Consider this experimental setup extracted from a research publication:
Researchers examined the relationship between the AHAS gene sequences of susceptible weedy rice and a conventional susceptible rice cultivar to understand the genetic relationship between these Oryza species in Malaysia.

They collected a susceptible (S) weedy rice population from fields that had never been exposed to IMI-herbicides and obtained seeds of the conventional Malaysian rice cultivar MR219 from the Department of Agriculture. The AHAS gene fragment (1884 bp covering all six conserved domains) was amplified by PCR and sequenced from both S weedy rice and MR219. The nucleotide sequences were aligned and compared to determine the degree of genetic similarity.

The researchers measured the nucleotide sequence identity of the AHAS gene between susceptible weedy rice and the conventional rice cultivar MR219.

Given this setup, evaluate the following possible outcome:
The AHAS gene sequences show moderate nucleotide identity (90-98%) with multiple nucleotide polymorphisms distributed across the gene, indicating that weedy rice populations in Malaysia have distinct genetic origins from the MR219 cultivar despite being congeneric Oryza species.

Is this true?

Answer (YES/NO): NO